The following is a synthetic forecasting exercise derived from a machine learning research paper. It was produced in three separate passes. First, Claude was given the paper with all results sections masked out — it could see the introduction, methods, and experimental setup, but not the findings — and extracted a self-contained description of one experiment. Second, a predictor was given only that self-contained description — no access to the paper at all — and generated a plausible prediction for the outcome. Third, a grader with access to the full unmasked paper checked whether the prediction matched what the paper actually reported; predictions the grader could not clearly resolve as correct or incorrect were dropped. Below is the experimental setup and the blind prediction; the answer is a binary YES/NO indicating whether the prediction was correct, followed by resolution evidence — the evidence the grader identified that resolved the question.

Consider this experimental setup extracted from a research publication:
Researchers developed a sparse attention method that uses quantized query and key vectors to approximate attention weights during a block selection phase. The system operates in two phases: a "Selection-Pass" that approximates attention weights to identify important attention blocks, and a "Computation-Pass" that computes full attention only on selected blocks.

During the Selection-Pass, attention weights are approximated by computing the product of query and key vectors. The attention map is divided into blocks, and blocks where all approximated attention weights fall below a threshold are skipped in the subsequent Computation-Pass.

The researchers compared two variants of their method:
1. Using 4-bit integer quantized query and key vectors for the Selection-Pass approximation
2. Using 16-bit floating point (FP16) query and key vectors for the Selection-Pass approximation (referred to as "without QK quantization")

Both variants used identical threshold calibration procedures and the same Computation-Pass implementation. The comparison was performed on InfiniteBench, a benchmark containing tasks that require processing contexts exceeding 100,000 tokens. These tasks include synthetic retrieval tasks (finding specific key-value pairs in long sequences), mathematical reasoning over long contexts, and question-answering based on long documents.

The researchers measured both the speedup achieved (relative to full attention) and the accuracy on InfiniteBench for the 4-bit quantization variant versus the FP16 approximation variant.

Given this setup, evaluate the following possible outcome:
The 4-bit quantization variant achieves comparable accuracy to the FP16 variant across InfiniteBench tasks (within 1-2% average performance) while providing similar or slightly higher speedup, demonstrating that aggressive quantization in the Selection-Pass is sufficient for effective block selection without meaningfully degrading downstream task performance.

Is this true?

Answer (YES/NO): NO